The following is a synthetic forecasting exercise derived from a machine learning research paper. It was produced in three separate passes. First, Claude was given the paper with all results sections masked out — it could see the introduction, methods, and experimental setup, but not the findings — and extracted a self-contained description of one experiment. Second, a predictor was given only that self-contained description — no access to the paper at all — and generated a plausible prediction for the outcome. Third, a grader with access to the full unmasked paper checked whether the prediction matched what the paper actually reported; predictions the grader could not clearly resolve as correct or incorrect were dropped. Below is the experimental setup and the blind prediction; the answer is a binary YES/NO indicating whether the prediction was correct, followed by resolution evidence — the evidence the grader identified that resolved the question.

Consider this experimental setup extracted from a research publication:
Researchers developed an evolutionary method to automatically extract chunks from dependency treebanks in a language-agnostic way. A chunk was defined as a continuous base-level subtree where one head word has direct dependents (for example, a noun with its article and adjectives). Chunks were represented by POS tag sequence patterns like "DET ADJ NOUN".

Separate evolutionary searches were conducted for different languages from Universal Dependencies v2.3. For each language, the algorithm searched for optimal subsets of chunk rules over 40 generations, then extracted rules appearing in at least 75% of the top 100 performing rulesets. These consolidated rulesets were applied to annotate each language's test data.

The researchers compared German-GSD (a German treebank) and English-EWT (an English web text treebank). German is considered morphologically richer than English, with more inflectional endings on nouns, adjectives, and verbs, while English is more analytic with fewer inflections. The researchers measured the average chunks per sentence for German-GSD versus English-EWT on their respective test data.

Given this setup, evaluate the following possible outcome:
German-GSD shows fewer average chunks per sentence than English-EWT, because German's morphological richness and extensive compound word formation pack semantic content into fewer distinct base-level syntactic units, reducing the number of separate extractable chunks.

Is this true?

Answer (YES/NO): NO